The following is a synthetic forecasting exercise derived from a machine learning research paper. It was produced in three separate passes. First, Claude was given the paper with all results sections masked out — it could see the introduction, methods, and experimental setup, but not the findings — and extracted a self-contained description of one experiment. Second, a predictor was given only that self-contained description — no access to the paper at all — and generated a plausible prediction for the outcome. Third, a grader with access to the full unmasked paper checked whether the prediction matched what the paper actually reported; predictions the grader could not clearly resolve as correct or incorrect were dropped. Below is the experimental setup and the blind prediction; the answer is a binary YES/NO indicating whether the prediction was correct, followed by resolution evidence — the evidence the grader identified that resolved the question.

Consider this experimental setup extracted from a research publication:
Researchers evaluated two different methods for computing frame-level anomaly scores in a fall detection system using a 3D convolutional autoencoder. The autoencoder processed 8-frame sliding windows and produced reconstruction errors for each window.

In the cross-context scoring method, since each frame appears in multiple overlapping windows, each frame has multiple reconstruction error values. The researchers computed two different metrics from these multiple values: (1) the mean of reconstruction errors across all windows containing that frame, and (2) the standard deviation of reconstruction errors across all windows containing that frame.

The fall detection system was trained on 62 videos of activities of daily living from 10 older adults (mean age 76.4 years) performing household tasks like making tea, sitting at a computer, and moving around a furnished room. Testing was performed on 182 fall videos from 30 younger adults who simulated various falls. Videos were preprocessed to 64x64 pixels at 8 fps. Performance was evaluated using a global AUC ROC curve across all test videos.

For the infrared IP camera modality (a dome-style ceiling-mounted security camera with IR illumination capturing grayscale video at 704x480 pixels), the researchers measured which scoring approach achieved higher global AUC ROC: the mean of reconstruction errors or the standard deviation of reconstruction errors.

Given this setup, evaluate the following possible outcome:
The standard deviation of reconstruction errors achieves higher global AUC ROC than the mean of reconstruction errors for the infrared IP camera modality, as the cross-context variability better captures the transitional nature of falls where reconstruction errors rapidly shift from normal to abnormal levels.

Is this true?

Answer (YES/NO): YES